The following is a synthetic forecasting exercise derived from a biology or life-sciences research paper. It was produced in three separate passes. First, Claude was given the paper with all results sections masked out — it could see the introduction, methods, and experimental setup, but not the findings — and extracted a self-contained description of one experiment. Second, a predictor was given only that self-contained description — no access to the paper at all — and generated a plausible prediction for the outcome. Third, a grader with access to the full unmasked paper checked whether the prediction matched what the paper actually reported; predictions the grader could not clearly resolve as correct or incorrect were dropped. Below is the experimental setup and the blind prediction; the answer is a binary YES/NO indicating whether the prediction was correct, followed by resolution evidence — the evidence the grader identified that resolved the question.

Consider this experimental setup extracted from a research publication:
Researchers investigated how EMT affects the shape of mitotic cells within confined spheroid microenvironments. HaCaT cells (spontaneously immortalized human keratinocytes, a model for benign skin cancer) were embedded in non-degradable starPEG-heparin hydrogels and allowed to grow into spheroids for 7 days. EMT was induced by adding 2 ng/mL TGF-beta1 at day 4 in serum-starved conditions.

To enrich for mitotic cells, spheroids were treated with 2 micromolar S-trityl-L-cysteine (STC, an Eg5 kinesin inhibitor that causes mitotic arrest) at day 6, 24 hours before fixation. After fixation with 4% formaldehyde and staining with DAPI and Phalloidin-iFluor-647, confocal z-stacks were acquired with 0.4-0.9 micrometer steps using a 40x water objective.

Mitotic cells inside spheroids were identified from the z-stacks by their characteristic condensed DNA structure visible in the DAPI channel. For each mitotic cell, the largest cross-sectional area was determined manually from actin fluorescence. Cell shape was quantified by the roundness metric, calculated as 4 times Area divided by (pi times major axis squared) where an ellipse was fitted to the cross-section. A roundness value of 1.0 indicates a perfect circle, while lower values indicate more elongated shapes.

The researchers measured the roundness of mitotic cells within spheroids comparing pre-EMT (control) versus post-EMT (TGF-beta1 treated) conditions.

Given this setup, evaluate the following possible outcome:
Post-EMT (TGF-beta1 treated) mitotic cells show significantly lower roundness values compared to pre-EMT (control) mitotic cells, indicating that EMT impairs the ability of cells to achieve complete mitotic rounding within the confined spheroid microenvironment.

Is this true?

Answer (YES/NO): NO